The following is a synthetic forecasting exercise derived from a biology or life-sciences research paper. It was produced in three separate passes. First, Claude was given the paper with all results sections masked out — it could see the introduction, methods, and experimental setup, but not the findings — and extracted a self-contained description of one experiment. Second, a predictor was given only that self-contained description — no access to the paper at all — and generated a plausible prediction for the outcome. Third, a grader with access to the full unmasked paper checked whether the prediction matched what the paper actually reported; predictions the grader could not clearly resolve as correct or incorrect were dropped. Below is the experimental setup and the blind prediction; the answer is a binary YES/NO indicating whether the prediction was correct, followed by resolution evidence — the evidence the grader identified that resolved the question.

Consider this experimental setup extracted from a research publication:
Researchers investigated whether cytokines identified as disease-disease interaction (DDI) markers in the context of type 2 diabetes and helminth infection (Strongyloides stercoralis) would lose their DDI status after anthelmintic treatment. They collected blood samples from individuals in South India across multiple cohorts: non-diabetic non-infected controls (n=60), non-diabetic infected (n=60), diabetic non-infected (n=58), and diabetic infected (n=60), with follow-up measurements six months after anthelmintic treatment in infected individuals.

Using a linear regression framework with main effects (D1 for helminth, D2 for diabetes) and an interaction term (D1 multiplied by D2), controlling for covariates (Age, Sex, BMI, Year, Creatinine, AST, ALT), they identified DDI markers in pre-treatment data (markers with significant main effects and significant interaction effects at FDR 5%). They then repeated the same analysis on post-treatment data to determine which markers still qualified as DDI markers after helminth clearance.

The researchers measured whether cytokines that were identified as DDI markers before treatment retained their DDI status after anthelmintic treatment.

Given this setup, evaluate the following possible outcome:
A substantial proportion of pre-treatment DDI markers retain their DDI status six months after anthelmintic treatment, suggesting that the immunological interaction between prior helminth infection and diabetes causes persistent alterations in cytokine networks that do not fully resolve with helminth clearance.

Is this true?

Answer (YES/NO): NO